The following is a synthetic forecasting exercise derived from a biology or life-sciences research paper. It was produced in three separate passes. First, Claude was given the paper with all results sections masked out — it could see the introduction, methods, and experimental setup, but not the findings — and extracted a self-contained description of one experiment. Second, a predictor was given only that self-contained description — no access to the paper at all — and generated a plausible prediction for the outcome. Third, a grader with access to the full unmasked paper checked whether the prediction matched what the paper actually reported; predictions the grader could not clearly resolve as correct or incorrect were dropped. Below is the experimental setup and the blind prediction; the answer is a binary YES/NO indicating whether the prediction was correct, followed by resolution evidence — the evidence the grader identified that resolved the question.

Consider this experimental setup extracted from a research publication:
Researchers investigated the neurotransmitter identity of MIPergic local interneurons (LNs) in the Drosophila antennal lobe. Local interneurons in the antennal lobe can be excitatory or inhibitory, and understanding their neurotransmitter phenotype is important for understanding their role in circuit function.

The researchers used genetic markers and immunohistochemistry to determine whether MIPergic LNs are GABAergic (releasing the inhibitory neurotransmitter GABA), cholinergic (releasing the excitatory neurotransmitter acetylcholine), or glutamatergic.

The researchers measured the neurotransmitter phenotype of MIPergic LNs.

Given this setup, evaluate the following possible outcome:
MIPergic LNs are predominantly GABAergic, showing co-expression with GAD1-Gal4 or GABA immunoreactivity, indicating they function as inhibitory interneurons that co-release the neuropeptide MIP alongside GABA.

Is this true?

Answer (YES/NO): YES